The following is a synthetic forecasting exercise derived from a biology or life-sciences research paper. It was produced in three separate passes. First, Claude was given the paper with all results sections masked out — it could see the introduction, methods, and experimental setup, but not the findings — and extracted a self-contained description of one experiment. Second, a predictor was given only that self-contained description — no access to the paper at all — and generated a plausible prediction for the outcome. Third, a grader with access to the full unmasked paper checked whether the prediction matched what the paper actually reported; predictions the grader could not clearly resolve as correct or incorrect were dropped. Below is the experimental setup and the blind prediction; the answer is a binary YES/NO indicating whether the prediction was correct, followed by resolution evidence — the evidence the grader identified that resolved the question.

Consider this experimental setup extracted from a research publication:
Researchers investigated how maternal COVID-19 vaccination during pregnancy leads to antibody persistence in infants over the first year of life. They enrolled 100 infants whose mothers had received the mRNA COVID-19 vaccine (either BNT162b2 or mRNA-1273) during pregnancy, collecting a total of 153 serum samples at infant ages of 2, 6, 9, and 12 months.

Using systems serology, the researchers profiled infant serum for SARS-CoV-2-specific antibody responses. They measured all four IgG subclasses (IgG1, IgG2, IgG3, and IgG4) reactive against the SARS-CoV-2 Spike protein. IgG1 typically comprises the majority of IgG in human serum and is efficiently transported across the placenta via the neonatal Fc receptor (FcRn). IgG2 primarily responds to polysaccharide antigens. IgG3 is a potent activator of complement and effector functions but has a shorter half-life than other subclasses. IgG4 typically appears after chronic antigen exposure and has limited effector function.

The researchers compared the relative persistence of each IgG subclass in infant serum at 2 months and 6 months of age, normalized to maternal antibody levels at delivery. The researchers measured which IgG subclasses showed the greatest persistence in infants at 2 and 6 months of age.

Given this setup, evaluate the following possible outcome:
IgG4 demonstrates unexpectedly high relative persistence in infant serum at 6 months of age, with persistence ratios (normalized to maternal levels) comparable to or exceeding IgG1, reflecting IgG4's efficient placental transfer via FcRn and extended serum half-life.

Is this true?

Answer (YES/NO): NO